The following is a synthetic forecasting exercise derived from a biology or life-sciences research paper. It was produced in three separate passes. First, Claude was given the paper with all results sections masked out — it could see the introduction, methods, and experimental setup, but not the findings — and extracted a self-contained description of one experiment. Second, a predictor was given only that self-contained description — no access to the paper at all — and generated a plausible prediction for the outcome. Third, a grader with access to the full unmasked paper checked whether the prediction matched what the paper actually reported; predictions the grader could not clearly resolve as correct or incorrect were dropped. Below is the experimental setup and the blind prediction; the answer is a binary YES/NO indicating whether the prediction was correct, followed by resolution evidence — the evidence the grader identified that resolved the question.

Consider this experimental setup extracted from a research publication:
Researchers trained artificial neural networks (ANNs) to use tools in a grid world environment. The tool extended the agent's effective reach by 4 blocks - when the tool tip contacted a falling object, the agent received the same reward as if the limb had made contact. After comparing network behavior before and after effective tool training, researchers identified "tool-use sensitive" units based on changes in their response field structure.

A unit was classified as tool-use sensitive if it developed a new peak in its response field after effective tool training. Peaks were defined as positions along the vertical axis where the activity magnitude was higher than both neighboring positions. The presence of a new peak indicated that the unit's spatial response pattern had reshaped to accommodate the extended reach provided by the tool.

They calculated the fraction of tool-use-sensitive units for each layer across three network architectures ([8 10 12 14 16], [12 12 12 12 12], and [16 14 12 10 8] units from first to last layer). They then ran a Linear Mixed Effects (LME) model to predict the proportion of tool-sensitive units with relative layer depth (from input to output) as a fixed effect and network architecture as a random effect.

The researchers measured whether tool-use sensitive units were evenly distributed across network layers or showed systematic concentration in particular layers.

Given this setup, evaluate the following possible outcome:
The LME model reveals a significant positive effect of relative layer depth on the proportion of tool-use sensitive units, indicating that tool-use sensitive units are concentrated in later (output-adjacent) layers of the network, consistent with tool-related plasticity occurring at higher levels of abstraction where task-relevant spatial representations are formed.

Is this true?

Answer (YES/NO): YES